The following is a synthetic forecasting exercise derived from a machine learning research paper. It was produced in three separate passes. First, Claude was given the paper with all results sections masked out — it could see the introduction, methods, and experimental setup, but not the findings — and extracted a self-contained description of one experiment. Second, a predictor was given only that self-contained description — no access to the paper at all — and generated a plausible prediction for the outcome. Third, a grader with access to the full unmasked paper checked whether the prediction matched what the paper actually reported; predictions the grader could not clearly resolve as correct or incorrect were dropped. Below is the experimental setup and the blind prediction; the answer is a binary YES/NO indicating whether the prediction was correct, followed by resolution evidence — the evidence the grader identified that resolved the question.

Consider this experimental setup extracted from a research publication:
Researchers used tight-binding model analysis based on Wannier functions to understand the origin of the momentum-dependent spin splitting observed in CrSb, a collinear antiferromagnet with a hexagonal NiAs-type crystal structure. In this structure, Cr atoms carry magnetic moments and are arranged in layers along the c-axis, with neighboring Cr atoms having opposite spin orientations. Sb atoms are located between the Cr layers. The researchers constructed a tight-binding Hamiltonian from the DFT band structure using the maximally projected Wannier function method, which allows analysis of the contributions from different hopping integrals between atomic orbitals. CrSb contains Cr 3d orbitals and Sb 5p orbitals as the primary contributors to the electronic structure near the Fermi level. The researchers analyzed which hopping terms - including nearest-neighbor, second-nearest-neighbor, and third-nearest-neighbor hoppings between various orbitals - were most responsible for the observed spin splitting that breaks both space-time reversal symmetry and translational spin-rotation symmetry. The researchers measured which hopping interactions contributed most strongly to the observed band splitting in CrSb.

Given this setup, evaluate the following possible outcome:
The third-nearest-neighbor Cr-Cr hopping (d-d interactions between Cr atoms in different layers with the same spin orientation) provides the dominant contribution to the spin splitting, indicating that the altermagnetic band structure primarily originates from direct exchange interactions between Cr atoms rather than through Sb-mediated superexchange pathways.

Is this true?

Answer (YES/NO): NO